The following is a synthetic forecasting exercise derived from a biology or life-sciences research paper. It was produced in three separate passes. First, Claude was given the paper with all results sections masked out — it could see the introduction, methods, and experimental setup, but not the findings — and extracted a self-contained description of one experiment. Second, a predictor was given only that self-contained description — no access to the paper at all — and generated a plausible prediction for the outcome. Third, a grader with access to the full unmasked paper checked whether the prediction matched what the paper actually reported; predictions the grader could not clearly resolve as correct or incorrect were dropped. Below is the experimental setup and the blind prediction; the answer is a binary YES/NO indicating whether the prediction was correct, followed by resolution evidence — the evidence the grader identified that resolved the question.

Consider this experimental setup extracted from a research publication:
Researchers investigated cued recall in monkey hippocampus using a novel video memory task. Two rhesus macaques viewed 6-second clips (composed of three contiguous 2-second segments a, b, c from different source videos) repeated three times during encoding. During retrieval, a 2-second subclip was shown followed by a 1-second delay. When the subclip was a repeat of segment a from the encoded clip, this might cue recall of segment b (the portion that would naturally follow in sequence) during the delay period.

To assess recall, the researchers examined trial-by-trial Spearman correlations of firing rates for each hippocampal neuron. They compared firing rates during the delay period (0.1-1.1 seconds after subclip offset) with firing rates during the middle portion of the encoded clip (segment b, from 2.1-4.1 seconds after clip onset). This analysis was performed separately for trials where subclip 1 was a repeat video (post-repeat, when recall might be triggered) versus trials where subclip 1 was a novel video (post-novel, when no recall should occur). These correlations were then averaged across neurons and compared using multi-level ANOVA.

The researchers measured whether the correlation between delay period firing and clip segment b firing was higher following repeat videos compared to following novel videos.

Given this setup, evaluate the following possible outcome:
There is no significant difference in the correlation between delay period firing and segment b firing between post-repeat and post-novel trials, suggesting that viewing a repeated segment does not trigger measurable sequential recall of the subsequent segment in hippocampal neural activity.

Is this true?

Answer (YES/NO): YES